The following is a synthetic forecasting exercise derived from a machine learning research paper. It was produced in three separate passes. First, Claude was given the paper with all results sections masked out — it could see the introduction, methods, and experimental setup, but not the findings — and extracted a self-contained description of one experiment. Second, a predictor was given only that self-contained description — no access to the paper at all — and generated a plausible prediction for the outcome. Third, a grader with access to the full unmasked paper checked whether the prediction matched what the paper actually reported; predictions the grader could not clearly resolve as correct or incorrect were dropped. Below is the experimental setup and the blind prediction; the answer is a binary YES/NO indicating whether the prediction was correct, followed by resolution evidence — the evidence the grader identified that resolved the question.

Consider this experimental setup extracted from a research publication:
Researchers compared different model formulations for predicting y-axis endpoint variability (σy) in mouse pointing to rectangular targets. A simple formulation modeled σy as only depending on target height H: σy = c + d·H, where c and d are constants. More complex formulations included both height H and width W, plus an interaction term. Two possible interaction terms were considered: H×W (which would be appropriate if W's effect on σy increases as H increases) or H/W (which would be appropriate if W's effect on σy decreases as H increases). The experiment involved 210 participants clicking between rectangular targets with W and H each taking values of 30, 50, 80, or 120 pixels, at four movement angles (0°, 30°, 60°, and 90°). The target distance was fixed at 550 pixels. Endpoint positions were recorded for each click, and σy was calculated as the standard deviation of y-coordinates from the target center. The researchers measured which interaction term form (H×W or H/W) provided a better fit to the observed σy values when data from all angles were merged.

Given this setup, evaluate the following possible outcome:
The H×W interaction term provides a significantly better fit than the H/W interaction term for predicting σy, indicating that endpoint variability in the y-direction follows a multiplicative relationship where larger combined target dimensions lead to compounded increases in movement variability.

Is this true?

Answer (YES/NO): NO